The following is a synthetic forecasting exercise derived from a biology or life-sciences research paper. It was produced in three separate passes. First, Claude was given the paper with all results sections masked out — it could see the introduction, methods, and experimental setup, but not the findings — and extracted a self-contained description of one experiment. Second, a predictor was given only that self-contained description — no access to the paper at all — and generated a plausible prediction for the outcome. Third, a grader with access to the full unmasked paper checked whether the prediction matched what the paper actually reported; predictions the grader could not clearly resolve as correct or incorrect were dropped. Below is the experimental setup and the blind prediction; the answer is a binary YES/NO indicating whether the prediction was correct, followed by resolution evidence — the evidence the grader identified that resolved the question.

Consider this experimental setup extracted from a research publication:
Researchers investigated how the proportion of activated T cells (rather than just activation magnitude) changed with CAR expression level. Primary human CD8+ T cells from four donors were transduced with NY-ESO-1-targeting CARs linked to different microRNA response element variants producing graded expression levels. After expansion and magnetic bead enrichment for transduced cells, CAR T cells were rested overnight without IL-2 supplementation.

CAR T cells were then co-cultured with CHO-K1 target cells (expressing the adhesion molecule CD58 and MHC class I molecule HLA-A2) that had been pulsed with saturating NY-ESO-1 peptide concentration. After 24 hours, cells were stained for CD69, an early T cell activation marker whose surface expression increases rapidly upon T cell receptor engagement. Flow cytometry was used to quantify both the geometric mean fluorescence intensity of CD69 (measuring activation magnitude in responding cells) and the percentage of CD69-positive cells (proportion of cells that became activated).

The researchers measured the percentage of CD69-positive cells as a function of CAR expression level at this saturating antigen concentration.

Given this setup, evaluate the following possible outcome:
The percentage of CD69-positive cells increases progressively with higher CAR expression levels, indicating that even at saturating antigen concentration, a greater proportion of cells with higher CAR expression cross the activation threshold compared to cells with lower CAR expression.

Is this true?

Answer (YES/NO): YES